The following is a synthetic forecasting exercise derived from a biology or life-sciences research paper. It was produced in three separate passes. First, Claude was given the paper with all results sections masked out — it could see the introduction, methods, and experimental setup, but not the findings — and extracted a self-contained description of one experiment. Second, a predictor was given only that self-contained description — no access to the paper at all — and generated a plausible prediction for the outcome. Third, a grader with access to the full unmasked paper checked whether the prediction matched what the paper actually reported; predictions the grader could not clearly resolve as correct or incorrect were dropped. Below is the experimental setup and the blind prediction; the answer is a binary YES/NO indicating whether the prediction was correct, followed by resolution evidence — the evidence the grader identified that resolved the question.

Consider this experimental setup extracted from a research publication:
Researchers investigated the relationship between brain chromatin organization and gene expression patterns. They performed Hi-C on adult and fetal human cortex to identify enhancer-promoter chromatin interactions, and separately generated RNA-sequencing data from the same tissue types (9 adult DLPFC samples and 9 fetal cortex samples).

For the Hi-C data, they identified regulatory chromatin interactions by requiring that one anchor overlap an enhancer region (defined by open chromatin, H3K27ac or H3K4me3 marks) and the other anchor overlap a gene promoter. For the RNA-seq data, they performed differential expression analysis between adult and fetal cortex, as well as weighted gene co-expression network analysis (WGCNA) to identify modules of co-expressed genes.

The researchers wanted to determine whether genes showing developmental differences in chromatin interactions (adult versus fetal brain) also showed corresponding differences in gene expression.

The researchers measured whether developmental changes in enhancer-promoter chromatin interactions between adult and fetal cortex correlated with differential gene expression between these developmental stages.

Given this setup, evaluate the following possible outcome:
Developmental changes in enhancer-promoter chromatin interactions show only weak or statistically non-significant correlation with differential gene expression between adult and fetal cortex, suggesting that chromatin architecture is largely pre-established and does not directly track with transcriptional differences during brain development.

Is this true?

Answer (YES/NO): NO